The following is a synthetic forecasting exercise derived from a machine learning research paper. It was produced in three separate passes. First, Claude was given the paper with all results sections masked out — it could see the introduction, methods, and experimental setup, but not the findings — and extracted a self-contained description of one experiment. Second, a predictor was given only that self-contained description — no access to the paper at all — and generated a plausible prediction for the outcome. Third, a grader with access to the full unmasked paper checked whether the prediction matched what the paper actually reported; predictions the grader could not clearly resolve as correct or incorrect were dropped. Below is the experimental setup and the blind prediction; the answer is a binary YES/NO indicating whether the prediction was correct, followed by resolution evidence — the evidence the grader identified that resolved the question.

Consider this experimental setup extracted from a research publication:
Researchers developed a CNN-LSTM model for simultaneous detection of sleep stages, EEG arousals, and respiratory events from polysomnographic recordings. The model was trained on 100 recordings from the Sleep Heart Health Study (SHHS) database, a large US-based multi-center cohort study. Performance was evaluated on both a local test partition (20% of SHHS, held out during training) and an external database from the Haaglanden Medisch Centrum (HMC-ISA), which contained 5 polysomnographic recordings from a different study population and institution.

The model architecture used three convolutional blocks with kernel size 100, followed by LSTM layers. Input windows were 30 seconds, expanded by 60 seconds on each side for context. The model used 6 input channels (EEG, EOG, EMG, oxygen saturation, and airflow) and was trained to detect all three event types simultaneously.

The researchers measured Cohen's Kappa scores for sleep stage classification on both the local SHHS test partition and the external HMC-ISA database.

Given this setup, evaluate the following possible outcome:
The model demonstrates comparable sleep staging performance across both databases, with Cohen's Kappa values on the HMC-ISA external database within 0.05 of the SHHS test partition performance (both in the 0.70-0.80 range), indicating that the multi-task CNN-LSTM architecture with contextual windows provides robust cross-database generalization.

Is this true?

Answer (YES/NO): NO